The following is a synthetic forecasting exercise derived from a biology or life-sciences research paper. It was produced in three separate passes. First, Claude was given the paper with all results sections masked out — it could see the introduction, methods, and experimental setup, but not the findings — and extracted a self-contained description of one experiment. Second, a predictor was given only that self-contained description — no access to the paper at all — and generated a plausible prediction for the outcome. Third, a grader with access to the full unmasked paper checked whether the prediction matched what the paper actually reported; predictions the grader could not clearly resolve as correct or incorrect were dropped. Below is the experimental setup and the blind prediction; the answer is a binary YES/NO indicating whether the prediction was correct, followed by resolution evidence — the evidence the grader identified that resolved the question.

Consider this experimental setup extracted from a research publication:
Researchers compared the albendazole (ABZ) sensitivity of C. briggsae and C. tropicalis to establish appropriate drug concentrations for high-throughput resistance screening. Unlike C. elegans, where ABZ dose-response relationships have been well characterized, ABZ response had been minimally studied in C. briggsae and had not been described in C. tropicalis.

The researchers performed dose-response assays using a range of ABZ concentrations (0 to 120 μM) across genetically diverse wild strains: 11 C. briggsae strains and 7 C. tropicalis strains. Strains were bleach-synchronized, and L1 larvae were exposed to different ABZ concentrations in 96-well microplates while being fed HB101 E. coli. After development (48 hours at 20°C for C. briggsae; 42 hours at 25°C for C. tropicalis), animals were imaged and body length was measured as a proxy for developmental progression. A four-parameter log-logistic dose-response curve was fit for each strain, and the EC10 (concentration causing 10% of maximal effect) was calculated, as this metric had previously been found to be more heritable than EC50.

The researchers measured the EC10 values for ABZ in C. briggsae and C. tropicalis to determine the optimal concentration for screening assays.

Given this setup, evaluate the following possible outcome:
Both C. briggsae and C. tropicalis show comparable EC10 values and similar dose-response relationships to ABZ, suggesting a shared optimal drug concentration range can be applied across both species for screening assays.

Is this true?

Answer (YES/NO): YES